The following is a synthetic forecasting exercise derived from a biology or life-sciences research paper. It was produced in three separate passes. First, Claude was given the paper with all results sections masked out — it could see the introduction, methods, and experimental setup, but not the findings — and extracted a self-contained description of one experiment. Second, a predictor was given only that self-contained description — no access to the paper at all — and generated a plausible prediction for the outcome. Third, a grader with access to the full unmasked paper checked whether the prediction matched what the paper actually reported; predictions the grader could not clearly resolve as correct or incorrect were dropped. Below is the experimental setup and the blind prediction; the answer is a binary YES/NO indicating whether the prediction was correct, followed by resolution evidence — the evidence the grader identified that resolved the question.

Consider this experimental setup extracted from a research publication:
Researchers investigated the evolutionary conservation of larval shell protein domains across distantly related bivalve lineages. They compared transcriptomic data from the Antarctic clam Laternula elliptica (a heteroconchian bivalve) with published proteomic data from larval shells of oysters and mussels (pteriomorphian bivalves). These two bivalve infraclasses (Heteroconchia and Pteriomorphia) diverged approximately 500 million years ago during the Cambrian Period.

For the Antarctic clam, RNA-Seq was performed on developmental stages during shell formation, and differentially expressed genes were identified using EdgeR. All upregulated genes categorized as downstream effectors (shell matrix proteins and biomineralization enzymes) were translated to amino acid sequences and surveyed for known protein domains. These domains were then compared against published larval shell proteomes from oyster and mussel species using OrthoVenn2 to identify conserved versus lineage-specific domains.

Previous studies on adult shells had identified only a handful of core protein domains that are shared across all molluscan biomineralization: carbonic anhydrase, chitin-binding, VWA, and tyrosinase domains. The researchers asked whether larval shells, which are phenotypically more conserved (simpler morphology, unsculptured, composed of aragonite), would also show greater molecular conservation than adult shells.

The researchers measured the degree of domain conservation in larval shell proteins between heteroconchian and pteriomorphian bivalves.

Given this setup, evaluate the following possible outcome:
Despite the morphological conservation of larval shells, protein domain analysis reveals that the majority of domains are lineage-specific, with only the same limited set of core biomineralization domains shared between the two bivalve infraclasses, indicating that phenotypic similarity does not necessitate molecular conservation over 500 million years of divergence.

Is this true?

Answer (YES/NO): YES